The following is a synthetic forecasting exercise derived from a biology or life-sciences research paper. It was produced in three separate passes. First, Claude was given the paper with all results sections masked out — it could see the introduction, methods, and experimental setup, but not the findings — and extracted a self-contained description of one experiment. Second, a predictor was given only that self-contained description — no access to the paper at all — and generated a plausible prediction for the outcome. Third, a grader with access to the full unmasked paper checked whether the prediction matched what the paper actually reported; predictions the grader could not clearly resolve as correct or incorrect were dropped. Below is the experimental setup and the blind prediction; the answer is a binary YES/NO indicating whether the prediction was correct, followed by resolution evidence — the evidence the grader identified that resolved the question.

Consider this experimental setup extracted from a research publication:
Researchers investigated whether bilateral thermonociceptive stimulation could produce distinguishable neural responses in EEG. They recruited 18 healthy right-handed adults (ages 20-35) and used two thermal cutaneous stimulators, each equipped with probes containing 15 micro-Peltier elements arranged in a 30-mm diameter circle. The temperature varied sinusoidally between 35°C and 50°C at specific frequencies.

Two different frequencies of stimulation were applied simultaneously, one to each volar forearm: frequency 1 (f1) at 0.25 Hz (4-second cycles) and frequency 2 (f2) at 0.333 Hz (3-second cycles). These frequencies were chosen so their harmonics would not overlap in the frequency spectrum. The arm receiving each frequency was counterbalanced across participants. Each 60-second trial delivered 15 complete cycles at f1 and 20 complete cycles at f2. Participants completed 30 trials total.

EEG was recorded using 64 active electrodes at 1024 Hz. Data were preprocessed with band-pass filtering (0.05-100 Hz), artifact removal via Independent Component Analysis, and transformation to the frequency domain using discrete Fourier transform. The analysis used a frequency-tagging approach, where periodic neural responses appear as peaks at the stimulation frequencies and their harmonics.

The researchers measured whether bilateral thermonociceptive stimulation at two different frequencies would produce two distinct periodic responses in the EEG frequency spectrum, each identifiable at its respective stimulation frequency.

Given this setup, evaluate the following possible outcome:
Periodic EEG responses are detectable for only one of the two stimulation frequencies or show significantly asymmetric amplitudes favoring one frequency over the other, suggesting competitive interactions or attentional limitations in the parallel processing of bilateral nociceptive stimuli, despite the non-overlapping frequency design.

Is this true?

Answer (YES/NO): NO